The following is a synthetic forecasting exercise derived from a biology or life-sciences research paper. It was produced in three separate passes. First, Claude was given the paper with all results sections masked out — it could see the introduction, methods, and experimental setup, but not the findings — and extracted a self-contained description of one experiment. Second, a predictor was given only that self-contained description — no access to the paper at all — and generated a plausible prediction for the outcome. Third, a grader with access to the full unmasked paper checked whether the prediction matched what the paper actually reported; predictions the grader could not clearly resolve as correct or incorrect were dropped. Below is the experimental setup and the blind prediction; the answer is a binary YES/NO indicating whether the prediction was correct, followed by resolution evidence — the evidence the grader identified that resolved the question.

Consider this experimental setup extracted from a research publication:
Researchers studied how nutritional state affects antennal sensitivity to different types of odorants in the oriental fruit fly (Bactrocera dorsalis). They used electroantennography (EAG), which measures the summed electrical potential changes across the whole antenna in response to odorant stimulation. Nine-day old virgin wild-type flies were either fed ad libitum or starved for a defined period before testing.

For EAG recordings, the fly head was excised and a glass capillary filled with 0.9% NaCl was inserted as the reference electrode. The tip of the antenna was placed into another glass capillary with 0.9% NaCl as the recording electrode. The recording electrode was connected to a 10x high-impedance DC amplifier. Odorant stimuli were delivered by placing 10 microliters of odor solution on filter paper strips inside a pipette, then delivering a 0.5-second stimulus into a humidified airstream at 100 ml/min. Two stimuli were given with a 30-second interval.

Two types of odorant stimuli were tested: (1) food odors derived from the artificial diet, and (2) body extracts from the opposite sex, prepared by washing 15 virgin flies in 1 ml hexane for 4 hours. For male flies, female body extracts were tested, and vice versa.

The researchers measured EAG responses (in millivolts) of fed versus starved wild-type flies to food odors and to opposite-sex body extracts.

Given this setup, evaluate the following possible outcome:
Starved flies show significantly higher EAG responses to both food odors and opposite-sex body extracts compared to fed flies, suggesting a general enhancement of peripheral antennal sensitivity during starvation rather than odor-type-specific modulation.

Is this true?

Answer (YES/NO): NO